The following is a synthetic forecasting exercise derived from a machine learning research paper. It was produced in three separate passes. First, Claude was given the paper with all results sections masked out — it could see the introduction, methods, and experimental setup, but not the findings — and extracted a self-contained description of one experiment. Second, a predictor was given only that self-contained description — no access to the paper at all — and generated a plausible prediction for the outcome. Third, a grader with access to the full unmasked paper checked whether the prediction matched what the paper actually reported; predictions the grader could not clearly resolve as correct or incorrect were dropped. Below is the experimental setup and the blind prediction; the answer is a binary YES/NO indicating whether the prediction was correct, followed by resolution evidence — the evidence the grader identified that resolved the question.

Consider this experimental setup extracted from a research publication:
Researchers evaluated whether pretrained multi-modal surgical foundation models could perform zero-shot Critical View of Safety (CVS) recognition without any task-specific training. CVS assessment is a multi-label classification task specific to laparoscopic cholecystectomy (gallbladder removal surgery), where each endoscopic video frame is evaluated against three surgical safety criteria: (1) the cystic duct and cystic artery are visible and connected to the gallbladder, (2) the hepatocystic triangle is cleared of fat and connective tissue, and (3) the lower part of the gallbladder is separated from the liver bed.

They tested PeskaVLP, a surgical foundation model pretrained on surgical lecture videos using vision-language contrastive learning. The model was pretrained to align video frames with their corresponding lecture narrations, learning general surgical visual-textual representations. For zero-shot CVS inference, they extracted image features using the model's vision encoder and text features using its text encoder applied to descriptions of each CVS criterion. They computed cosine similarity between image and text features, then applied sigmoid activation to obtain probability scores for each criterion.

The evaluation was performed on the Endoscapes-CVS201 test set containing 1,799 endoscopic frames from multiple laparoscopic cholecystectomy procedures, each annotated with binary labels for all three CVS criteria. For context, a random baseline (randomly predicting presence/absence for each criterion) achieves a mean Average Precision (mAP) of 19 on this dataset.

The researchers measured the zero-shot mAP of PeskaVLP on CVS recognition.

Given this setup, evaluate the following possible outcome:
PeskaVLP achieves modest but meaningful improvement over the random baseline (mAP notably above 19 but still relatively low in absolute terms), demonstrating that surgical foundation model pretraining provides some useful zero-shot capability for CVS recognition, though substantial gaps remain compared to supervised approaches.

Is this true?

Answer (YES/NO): YES